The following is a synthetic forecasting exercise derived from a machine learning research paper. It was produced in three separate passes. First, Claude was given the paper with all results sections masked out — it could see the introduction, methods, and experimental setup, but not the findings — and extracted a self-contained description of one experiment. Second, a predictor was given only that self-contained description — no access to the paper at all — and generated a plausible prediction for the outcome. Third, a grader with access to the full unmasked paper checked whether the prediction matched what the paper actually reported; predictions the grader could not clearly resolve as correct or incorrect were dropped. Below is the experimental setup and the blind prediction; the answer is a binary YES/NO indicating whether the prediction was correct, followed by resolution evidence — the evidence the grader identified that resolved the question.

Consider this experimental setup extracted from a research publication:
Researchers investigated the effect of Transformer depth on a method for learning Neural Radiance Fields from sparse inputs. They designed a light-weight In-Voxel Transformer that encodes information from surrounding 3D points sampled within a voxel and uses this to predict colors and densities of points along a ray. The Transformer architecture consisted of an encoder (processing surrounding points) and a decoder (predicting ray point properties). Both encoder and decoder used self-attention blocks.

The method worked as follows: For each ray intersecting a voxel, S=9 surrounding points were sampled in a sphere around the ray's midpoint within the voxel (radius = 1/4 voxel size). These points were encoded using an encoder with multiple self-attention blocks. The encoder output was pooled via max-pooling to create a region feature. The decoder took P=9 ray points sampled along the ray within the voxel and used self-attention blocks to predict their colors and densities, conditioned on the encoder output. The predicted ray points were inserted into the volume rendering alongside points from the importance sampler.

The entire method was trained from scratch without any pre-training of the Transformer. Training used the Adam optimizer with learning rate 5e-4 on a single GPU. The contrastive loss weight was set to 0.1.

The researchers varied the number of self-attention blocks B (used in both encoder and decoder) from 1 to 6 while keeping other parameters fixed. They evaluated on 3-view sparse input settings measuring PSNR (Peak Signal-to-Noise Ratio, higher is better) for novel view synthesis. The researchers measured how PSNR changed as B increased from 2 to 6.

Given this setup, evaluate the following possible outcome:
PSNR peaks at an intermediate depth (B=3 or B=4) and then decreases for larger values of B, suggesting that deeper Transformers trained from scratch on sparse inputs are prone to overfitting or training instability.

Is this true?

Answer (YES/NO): NO